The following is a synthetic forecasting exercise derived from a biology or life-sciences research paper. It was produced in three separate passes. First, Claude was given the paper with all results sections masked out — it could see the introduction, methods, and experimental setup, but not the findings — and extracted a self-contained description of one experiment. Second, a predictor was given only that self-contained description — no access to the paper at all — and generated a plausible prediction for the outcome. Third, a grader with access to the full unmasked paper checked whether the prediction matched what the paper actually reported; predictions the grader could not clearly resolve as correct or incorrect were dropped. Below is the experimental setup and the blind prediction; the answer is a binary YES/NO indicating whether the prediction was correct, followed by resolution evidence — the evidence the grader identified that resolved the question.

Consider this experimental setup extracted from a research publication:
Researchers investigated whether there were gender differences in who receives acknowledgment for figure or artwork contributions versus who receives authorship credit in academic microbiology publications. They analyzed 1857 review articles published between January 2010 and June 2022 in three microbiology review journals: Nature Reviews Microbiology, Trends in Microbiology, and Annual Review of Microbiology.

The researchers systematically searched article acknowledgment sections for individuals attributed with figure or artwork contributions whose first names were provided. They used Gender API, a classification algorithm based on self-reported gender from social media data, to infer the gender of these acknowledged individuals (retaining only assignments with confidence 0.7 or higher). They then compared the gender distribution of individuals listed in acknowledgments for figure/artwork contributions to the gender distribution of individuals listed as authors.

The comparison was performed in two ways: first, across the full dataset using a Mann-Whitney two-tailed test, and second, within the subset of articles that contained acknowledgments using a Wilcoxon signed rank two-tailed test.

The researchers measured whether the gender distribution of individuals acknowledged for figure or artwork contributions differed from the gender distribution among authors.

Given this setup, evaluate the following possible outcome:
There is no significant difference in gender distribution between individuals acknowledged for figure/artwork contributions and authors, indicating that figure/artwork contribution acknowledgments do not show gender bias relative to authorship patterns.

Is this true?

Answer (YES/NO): NO